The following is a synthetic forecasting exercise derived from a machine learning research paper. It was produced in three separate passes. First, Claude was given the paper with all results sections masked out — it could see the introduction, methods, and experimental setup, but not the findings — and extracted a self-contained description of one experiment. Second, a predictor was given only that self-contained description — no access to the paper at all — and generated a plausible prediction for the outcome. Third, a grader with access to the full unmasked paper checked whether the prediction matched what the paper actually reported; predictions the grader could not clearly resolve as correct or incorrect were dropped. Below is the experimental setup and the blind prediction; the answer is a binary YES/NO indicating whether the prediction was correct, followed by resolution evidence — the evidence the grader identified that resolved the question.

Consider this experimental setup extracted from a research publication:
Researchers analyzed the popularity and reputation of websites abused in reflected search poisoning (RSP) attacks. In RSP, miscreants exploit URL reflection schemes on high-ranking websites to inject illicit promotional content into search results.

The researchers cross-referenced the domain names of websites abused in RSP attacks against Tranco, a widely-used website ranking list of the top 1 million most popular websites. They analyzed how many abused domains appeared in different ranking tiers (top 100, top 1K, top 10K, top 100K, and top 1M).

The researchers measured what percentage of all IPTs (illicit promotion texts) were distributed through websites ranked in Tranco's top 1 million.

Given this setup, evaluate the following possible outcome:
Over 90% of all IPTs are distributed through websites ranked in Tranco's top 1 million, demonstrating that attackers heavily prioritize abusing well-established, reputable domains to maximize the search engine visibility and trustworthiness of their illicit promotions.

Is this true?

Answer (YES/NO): NO